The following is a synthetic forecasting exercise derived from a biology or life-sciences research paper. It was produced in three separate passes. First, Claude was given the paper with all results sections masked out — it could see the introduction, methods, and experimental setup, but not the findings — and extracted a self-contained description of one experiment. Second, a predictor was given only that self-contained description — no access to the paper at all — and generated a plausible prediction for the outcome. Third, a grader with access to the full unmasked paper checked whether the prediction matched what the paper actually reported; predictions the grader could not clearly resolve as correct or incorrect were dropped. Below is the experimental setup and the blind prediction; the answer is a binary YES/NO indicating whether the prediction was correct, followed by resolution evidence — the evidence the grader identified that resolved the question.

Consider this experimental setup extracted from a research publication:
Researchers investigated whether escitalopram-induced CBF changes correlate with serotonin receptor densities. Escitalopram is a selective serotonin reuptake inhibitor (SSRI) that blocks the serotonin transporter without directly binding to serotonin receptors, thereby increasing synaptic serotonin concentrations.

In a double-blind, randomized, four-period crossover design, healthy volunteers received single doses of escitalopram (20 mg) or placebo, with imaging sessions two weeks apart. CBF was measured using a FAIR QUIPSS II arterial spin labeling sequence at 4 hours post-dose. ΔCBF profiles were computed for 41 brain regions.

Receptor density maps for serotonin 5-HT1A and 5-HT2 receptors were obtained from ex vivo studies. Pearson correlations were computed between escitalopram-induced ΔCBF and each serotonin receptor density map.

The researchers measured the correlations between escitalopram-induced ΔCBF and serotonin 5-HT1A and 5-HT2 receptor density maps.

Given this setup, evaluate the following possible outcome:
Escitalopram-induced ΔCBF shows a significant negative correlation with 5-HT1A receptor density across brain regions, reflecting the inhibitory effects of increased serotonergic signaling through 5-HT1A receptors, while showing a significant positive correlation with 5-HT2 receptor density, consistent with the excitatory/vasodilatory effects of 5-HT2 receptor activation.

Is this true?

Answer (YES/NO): NO